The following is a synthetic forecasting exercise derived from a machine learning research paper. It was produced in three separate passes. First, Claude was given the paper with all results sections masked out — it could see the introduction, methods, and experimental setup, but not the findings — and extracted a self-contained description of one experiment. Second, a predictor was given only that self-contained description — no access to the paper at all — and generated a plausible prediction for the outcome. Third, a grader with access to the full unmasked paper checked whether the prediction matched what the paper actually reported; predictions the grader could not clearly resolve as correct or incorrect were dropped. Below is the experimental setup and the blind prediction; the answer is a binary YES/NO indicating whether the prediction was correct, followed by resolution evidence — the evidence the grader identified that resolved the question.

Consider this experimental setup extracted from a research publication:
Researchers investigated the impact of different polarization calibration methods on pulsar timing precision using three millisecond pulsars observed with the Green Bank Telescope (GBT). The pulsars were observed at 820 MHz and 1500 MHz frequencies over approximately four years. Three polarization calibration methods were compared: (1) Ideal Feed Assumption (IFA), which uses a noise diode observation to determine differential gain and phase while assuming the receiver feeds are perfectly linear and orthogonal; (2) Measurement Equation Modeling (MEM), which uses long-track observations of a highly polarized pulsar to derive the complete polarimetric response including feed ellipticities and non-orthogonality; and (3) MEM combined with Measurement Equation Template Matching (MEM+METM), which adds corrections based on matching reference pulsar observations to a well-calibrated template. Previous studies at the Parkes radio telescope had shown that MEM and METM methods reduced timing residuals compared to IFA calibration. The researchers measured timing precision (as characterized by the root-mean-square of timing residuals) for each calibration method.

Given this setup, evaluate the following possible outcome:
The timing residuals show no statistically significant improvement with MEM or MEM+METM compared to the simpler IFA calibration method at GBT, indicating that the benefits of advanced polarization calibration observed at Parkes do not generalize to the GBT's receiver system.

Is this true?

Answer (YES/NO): YES